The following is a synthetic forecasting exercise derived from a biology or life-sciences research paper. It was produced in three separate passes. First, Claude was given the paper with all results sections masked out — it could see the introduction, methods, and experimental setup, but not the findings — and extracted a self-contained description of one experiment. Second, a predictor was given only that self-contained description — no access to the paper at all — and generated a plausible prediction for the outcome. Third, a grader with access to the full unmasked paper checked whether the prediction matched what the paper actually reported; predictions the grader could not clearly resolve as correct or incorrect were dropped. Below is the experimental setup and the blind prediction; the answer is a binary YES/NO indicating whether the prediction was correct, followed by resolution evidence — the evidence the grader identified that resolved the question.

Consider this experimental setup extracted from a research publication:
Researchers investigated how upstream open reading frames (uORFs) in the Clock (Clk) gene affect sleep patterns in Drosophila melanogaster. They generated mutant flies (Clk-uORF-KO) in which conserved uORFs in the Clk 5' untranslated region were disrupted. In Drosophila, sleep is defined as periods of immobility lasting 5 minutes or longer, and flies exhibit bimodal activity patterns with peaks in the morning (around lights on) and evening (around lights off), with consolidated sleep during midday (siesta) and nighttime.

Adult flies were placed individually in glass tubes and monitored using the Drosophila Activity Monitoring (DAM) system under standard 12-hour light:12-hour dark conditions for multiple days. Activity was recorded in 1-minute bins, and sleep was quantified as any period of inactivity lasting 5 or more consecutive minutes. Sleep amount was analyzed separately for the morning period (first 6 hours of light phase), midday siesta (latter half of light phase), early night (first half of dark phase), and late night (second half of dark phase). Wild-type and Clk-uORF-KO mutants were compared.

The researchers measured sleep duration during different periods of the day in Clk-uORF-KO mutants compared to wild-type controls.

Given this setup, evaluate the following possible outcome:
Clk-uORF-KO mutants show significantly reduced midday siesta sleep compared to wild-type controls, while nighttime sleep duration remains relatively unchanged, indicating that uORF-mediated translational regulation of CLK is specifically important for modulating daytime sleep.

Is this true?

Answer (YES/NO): NO